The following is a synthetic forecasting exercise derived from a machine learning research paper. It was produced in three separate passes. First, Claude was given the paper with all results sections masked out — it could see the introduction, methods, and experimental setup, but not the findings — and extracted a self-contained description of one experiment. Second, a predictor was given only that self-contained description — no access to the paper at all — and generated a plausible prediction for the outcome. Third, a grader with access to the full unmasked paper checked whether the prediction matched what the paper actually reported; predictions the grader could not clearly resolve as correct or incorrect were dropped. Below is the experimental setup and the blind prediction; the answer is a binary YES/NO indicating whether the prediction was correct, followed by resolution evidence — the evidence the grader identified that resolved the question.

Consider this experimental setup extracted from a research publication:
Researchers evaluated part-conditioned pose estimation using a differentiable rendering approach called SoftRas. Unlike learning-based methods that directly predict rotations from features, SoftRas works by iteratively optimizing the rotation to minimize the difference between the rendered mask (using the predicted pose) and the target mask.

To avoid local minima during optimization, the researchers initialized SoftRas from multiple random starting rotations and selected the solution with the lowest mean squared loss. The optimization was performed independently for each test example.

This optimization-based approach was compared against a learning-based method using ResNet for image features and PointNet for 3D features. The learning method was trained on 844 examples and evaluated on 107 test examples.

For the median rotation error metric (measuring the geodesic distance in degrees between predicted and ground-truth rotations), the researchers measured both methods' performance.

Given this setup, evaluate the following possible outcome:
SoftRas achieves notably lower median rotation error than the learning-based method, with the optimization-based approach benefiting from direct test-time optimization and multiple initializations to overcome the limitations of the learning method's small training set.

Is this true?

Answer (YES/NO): NO